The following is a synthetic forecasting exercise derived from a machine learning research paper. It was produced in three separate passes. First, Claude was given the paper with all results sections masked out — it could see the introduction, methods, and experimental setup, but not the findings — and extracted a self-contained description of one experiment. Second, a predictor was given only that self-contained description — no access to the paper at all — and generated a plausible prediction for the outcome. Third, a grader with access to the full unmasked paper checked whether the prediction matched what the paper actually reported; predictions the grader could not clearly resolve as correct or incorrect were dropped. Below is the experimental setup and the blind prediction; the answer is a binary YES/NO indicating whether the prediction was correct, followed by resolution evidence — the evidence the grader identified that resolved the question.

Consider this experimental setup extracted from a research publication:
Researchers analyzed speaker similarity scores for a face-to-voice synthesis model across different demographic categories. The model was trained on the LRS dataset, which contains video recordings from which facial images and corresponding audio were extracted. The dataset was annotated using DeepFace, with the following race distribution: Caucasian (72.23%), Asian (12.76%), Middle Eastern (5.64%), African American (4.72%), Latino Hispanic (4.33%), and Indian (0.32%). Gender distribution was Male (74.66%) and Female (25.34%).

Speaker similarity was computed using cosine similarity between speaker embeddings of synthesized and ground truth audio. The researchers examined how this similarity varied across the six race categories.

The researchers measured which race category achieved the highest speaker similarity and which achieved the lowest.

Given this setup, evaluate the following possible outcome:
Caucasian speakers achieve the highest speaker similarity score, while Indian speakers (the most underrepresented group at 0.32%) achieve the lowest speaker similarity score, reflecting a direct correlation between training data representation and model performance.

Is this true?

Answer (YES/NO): NO